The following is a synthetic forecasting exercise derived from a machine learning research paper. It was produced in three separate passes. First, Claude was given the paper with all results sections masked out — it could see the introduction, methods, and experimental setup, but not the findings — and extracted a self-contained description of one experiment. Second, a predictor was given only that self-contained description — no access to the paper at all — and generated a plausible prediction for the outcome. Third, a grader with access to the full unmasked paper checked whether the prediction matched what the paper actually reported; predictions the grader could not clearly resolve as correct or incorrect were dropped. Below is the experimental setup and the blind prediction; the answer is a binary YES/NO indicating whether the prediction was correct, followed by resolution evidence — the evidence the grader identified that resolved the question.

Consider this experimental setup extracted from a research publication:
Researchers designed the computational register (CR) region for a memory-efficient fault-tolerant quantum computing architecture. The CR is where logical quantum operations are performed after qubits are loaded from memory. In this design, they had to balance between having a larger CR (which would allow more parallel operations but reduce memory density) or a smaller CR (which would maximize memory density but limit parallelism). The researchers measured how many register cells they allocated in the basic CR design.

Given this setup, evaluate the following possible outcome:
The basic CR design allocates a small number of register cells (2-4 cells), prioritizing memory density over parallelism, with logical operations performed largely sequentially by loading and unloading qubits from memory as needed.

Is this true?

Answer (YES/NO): YES